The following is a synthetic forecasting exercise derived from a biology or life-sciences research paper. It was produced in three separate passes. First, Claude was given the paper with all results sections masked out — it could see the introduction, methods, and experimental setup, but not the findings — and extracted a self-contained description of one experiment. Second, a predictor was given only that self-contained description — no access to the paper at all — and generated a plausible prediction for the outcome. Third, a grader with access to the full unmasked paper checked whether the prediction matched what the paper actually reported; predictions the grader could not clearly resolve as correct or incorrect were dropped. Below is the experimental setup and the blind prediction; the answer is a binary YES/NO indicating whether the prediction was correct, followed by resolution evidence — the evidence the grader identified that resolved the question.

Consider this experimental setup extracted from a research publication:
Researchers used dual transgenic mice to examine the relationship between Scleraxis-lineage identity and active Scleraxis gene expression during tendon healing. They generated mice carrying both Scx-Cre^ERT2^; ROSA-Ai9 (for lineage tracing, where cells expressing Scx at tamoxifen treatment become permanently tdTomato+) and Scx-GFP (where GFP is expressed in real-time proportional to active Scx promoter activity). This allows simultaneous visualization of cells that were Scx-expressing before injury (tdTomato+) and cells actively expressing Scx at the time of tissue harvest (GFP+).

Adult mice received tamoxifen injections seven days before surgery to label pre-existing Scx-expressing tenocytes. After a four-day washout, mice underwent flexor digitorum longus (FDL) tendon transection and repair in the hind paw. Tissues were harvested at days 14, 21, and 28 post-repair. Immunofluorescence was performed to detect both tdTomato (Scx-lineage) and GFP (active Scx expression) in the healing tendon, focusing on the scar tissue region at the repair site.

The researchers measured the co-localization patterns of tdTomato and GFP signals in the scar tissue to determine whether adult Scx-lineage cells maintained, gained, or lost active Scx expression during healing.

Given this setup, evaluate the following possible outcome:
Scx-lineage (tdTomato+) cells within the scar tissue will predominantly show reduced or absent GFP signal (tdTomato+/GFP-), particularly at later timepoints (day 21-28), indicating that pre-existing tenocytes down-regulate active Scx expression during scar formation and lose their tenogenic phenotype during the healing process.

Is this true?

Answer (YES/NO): NO